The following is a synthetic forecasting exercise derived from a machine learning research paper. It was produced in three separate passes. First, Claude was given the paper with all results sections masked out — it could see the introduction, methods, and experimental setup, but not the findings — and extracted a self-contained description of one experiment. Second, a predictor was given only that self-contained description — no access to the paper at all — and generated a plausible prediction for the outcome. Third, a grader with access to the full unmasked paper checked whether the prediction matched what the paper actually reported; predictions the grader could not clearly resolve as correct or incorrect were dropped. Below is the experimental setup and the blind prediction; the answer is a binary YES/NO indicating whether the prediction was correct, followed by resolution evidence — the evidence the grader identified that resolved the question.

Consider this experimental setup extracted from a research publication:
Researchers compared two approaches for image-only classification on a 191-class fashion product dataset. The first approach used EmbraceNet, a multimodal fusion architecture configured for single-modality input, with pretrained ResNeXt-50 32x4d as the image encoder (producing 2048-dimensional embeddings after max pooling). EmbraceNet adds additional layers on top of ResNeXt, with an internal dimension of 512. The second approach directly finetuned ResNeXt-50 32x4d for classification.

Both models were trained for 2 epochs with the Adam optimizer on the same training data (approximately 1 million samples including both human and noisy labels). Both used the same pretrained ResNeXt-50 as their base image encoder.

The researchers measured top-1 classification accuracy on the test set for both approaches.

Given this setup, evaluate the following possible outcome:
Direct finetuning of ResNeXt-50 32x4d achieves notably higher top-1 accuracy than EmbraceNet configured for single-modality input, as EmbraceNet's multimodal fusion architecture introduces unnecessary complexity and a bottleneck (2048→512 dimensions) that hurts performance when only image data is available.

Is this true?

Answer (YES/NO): NO